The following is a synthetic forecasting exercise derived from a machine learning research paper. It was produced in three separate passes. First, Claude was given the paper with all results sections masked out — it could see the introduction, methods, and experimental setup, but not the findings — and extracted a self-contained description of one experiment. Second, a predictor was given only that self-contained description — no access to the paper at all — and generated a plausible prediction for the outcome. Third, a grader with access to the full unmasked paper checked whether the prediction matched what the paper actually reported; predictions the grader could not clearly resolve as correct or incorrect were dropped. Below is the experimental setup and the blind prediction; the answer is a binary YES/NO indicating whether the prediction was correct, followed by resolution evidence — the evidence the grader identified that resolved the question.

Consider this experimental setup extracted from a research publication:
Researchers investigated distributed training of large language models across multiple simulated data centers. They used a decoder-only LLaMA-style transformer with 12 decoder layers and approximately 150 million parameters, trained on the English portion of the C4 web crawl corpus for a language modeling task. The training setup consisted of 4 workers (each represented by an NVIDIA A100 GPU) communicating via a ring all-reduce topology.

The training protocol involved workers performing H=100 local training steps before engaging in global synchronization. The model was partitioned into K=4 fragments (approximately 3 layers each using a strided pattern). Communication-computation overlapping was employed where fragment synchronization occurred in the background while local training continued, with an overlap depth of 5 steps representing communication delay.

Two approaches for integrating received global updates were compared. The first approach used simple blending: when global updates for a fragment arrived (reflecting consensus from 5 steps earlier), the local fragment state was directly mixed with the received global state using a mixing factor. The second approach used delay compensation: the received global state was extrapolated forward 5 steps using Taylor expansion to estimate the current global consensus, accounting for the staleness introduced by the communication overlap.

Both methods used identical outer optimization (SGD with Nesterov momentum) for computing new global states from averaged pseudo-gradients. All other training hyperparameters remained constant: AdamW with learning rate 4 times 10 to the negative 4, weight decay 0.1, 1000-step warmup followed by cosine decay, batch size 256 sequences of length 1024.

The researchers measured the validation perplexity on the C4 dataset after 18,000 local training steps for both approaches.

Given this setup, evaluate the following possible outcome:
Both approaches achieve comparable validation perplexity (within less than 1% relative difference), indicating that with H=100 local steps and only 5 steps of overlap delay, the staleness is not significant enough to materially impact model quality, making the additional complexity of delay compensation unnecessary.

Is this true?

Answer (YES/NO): NO